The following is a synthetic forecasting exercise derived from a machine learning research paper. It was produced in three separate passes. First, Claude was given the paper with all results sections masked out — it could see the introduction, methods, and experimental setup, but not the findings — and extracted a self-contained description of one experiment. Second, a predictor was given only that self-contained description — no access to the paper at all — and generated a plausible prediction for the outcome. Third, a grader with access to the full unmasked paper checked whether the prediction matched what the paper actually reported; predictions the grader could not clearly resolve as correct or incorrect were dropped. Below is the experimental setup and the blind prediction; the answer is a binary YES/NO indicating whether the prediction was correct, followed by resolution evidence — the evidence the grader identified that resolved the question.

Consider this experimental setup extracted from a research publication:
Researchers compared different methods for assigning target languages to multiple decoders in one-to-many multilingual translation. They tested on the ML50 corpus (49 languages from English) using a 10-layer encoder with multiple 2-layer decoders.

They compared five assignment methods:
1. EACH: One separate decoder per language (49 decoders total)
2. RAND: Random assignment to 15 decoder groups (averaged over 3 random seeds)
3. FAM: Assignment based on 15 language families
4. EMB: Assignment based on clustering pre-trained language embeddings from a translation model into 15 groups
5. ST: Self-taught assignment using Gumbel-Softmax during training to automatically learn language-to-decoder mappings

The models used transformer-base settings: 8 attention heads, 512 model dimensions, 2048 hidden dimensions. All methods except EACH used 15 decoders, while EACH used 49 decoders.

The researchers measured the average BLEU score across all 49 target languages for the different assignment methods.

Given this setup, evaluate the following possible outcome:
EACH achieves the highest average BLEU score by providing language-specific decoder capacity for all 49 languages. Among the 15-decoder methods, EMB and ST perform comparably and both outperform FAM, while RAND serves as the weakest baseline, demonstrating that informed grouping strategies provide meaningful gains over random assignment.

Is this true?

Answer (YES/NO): NO